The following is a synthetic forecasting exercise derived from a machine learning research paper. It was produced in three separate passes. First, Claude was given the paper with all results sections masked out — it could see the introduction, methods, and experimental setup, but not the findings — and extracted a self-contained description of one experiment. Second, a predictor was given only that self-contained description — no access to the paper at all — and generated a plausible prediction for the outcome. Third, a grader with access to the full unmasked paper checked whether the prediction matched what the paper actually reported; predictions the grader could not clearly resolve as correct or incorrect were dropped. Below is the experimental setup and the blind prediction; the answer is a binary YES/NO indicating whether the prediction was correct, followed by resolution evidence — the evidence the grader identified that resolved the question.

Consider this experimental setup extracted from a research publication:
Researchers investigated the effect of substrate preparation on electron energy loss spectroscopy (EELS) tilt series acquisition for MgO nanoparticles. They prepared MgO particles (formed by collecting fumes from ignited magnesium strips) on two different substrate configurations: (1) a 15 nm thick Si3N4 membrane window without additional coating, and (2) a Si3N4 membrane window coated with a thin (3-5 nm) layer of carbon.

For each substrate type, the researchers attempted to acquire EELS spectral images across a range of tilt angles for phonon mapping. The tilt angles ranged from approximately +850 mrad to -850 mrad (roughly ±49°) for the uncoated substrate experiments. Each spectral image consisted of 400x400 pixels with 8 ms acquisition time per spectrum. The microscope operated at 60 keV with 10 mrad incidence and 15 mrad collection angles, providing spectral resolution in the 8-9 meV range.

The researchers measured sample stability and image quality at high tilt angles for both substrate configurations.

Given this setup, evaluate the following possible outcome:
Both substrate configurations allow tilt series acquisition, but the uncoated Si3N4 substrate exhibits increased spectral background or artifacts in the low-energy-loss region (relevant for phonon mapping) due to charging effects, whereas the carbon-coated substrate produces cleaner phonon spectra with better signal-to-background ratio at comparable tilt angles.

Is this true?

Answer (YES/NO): NO